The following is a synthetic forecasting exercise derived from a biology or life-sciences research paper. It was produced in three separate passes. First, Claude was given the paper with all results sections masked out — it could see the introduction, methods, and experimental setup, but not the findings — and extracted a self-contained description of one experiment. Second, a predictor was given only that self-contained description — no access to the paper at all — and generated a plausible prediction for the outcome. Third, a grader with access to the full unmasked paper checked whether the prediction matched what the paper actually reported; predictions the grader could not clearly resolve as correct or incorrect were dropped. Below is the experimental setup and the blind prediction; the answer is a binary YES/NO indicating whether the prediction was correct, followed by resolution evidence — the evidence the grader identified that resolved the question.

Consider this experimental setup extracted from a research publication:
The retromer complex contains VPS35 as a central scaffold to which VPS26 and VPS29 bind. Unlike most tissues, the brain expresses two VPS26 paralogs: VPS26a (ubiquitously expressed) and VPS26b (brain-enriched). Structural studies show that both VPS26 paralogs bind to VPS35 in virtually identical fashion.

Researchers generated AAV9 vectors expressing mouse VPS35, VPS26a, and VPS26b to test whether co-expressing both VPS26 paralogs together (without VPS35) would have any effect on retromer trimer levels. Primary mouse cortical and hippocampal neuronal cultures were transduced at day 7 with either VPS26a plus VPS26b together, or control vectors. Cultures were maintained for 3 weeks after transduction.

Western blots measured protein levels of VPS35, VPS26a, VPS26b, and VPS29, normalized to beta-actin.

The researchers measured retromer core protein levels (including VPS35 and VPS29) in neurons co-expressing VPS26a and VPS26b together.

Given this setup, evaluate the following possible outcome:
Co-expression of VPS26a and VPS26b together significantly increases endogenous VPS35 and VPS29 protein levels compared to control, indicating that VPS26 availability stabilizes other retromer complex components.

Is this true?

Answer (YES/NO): NO